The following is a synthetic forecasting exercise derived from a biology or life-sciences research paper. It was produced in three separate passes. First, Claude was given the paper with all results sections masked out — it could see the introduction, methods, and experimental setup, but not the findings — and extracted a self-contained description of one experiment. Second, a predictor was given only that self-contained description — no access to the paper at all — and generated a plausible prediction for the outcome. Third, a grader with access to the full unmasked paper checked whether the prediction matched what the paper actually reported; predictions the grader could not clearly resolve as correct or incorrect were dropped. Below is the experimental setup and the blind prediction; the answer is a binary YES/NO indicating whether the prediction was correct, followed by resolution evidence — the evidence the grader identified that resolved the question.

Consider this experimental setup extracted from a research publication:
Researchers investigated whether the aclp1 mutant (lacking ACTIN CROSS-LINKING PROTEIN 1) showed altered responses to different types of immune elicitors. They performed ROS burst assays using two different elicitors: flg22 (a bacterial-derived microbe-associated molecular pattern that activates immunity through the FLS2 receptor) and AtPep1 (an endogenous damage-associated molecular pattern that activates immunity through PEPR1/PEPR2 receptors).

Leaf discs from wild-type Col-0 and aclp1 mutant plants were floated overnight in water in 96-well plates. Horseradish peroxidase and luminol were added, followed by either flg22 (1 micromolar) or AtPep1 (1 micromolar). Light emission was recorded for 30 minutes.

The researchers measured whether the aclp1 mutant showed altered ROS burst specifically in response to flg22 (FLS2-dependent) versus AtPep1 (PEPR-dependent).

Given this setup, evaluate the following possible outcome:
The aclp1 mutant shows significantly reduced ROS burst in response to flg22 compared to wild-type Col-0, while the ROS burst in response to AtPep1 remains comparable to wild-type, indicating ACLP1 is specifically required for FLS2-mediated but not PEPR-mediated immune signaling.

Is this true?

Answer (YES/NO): NO